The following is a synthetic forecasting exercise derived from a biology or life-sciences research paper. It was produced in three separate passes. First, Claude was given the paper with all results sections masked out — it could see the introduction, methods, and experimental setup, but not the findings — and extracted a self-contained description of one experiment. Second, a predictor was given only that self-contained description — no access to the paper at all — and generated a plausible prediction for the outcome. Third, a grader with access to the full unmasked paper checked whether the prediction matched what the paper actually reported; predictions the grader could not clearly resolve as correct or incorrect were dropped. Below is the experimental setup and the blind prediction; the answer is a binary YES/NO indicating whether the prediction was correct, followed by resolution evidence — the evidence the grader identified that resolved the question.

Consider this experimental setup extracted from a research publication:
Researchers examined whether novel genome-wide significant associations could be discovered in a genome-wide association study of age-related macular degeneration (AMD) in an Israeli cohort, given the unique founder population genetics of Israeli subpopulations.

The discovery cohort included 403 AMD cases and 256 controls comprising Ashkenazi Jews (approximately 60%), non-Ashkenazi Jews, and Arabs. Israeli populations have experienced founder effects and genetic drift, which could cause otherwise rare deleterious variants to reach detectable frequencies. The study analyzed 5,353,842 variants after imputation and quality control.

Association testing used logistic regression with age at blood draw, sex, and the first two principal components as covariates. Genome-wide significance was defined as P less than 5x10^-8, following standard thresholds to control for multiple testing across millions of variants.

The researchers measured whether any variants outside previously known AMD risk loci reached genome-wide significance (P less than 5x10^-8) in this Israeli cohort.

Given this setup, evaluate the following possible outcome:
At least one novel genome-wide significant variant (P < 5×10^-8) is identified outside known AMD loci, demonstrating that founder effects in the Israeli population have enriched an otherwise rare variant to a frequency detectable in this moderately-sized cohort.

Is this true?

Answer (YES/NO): NO